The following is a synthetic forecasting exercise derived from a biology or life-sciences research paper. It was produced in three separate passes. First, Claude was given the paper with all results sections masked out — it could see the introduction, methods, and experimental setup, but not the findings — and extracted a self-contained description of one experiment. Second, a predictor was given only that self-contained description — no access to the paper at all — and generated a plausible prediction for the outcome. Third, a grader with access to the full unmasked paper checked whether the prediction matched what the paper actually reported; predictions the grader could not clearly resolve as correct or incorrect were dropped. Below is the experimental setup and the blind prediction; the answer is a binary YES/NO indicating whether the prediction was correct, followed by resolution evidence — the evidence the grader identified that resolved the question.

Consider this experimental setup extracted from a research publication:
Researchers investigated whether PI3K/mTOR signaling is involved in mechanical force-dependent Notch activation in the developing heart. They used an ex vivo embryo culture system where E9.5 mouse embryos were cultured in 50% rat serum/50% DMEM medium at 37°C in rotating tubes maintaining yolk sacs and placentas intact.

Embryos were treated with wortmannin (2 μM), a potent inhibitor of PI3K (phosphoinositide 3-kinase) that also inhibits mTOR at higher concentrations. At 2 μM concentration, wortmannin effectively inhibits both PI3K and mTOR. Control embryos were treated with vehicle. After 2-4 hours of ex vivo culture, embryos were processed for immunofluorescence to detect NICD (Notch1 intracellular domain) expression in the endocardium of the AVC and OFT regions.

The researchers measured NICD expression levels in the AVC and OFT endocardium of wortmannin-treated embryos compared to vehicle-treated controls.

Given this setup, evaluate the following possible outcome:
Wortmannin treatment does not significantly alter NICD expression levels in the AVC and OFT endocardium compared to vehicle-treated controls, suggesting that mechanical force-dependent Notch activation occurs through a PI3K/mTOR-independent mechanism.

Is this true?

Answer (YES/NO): YES